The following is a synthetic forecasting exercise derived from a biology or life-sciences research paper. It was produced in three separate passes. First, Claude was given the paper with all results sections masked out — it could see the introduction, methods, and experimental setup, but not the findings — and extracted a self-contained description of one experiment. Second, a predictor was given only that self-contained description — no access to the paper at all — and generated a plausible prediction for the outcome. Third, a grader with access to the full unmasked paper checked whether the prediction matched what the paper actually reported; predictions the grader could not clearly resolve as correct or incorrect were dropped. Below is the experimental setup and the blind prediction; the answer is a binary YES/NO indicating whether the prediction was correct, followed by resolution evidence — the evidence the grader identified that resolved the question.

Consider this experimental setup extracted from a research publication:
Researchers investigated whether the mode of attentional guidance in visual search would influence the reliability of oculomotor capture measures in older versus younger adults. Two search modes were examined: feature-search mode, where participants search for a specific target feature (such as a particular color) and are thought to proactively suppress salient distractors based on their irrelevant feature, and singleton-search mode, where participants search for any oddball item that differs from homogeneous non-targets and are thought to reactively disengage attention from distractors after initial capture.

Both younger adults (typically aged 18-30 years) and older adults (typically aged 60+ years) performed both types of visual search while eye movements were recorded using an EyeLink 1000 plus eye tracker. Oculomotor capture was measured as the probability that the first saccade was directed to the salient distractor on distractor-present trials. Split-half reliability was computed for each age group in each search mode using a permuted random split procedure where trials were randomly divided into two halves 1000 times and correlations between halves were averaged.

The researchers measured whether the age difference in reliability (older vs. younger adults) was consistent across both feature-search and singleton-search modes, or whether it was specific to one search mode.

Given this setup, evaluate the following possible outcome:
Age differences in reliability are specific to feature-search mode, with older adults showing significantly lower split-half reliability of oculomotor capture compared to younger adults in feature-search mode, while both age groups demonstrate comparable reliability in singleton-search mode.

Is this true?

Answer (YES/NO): NO